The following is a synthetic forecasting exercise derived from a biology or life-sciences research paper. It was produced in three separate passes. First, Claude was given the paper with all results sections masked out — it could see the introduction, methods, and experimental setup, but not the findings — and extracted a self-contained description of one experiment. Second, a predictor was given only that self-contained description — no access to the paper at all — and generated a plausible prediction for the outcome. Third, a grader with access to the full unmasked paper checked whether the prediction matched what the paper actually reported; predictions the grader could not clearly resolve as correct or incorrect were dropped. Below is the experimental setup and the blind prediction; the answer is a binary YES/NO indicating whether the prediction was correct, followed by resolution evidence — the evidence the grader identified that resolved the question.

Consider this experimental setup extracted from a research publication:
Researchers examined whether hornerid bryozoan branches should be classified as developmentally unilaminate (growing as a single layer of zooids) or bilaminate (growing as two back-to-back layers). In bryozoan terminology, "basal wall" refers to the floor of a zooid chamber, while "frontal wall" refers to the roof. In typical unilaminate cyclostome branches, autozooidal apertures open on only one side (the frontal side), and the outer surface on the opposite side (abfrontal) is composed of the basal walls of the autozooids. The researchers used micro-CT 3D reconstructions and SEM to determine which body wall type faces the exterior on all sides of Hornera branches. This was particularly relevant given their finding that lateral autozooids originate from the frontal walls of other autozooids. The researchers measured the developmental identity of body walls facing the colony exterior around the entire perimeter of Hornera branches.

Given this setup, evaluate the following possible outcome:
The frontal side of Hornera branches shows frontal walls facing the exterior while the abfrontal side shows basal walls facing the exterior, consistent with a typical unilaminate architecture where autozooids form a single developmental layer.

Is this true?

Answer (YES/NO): NO